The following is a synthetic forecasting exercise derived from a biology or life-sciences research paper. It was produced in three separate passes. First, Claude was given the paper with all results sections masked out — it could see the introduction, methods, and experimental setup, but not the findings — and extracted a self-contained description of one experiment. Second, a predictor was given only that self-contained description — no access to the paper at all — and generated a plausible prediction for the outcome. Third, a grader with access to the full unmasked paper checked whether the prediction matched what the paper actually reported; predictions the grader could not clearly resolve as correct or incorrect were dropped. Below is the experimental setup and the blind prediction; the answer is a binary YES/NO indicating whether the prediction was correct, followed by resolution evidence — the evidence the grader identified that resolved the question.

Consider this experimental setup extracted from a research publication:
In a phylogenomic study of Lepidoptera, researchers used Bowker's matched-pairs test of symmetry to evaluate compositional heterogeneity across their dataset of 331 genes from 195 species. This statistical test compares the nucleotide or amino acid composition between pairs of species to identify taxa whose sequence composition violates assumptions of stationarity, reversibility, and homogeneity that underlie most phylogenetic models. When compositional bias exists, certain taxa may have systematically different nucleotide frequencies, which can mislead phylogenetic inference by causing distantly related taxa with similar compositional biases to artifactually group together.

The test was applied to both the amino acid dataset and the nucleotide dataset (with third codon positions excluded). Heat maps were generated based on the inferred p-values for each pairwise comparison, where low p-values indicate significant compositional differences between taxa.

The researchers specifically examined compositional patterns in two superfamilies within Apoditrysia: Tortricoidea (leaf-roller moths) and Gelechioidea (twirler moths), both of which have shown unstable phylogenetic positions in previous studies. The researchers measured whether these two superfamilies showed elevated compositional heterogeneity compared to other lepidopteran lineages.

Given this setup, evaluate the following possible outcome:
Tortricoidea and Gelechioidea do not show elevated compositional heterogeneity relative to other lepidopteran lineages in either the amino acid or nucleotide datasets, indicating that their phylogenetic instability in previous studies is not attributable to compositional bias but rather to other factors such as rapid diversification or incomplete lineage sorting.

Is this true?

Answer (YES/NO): NO